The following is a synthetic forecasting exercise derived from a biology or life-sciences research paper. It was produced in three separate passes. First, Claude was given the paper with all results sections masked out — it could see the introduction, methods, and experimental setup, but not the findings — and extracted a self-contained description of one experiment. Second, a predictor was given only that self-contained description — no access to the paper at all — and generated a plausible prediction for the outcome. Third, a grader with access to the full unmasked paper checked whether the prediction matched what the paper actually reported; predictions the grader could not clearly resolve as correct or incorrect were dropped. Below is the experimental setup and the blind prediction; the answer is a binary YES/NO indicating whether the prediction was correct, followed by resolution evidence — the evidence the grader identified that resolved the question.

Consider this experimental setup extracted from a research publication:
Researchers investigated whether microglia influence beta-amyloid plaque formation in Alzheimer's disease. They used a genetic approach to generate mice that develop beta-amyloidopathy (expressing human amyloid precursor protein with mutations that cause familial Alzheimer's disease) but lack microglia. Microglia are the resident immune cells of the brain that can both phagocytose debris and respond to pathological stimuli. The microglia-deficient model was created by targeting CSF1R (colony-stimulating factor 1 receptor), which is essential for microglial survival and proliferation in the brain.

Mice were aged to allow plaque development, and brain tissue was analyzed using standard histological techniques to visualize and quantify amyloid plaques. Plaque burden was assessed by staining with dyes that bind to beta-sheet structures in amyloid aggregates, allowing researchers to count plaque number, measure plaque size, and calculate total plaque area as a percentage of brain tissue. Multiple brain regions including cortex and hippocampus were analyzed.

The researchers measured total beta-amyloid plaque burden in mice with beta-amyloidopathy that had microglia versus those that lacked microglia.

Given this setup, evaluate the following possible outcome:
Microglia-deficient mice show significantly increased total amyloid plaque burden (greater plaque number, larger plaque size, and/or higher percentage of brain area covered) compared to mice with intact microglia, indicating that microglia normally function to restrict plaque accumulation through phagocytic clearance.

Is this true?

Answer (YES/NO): NO